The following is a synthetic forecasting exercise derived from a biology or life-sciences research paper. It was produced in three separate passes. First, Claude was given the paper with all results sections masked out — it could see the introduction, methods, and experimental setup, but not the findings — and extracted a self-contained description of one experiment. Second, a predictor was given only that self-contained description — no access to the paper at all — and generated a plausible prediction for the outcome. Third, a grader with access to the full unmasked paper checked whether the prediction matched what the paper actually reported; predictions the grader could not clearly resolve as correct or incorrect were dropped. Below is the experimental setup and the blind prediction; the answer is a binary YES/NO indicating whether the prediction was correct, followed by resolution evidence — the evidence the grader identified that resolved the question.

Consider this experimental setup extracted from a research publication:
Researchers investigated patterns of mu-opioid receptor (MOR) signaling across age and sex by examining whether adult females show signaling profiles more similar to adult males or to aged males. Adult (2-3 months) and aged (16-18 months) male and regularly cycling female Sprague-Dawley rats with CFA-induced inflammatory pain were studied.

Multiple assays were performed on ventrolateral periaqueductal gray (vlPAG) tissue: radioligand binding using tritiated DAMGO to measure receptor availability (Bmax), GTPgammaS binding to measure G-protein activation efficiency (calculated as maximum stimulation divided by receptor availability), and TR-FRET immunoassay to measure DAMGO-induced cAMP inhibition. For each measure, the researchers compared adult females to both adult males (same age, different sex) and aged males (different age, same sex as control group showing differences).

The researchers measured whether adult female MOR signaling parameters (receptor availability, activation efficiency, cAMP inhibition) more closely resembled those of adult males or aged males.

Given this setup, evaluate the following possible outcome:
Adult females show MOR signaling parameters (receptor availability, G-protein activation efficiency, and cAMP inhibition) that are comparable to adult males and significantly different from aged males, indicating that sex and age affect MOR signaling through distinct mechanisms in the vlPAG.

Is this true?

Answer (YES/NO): NO